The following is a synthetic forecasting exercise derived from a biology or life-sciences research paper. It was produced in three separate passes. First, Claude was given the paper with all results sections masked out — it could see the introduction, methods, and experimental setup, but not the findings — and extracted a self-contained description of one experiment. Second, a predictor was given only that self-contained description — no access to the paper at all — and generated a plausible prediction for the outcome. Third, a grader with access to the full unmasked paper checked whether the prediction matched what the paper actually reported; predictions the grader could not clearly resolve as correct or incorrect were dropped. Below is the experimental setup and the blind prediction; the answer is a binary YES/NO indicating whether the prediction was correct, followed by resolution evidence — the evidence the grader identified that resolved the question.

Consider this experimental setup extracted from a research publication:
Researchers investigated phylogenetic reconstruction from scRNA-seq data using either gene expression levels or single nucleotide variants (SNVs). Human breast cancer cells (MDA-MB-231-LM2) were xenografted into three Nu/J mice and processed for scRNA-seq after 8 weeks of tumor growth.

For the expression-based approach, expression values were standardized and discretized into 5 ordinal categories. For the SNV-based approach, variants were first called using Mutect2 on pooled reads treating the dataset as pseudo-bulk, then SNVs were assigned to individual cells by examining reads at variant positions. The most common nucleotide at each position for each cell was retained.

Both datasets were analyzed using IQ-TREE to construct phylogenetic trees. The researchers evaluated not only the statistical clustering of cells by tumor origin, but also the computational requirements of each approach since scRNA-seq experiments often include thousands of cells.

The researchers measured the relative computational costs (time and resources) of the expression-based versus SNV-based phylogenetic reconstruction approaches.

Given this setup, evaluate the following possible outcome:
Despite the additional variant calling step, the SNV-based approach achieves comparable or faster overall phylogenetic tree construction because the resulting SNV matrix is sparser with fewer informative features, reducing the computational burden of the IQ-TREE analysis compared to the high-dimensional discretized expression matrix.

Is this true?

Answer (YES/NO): NO